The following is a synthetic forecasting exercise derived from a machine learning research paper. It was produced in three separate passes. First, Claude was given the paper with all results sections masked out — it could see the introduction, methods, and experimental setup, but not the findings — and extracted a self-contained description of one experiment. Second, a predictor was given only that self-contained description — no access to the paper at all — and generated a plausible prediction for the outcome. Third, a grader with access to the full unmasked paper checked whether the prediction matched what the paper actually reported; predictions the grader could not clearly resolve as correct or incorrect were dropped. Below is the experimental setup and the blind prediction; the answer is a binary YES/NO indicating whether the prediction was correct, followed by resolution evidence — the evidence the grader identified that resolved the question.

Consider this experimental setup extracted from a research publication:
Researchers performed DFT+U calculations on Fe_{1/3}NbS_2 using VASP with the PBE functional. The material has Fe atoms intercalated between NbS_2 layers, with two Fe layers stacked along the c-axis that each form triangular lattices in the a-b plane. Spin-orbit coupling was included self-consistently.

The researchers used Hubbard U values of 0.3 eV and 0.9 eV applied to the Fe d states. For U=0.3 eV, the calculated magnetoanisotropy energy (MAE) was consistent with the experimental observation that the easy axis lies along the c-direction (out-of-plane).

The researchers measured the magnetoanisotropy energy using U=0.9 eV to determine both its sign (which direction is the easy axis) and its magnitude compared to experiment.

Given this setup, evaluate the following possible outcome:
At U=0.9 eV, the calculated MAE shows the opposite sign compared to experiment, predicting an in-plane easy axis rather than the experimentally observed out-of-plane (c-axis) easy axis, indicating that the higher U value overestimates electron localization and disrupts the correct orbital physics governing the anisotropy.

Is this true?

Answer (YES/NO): NO